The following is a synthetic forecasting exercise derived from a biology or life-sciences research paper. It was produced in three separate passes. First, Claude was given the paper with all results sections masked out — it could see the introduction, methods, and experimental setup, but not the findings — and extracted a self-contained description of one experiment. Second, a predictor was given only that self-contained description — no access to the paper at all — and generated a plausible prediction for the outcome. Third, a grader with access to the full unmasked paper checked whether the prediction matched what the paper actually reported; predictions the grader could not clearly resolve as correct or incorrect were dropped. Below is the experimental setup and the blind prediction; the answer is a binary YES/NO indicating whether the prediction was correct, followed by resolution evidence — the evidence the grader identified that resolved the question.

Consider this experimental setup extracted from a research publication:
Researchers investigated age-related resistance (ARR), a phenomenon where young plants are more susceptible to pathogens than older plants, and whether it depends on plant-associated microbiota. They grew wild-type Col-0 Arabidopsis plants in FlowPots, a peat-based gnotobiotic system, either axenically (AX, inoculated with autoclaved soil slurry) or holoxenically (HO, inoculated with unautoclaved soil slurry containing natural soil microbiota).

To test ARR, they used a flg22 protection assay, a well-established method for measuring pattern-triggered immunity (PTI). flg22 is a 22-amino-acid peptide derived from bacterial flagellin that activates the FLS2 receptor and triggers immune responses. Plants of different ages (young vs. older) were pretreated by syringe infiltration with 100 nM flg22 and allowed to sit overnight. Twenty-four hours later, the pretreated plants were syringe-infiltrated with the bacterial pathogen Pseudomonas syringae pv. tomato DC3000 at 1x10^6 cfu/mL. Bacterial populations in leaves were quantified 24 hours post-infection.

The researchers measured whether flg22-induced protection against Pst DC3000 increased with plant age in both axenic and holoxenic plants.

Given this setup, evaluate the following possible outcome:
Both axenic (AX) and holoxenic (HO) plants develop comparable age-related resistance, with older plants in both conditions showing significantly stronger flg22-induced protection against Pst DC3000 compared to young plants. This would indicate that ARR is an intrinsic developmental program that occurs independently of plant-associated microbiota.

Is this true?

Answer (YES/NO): NO